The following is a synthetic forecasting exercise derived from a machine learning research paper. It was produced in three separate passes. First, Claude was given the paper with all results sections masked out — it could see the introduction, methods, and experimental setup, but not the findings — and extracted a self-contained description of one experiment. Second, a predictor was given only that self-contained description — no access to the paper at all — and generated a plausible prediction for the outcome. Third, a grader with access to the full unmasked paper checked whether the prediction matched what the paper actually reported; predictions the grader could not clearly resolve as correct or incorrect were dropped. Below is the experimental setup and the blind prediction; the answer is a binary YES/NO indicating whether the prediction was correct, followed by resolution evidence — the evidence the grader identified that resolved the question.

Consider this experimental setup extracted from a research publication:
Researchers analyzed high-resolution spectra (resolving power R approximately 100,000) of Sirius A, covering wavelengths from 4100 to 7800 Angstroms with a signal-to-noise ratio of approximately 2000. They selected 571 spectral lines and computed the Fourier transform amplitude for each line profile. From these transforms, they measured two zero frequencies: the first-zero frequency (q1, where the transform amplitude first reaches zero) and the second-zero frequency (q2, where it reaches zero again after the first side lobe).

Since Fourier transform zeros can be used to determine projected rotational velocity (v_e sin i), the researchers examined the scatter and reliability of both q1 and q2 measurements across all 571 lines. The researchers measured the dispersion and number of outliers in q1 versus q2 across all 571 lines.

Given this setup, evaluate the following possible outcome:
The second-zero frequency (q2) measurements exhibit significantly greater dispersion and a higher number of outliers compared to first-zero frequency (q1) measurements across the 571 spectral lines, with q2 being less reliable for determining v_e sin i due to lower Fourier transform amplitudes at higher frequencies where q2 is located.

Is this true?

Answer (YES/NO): YES